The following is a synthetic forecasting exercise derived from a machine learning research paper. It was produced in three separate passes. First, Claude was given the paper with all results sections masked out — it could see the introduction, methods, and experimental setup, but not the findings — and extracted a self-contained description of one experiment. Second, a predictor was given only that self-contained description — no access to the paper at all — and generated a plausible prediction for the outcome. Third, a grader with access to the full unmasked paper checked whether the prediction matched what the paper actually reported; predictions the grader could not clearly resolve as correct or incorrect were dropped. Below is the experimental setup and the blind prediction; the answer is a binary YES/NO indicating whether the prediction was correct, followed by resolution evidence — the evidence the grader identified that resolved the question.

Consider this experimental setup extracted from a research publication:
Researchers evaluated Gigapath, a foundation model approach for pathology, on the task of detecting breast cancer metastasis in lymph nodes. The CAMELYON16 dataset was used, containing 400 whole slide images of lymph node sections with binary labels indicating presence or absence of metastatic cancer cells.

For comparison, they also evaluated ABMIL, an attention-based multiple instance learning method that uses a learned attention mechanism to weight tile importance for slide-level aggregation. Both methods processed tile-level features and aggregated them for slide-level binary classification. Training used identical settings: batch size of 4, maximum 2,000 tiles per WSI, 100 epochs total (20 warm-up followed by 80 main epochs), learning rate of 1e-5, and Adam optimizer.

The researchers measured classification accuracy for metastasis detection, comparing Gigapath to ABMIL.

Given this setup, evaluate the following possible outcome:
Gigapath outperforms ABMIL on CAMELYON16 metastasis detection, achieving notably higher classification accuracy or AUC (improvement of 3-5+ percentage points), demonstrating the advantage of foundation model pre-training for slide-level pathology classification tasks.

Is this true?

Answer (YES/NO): NO